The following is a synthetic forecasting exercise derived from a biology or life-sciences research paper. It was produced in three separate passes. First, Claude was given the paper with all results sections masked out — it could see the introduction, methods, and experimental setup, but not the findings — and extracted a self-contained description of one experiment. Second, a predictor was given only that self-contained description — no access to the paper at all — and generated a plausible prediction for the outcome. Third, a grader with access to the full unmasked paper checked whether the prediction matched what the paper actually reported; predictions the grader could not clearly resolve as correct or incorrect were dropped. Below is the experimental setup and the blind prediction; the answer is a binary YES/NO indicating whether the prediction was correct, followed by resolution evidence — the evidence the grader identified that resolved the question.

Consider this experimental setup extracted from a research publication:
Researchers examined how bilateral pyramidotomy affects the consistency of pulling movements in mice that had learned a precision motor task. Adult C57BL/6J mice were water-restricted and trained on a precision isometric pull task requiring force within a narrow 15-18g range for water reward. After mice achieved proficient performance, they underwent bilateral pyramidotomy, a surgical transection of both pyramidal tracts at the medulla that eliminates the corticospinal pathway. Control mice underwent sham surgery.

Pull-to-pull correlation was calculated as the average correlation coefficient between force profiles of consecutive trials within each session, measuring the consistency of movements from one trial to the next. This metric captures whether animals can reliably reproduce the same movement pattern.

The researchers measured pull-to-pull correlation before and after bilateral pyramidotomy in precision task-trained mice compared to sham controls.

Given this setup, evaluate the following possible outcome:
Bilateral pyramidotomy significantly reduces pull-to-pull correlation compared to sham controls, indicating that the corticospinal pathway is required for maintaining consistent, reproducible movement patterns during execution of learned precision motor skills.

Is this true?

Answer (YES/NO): YES